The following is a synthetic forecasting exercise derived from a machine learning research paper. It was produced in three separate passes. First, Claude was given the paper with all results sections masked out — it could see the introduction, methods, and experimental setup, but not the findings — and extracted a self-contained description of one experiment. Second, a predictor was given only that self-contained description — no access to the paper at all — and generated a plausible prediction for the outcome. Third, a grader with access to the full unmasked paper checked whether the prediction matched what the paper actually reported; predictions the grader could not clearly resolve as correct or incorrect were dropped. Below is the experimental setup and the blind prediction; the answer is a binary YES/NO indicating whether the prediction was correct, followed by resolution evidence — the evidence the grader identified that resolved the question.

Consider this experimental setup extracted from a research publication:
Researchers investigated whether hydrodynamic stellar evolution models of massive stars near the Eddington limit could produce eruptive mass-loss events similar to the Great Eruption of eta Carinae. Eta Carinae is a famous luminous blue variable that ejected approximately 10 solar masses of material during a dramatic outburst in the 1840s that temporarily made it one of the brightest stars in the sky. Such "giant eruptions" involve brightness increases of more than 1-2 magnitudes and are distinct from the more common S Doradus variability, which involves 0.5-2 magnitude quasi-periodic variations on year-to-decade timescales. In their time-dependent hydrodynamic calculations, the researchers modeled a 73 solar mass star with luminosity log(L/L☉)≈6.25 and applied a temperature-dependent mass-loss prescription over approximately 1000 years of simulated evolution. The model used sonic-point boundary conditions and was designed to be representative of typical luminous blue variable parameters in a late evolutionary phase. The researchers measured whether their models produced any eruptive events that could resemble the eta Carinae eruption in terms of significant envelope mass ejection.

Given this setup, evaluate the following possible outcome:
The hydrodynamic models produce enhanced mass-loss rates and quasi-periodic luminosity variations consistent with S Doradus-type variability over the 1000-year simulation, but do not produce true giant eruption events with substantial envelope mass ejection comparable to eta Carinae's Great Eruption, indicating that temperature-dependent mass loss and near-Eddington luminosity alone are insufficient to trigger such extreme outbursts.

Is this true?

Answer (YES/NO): YES